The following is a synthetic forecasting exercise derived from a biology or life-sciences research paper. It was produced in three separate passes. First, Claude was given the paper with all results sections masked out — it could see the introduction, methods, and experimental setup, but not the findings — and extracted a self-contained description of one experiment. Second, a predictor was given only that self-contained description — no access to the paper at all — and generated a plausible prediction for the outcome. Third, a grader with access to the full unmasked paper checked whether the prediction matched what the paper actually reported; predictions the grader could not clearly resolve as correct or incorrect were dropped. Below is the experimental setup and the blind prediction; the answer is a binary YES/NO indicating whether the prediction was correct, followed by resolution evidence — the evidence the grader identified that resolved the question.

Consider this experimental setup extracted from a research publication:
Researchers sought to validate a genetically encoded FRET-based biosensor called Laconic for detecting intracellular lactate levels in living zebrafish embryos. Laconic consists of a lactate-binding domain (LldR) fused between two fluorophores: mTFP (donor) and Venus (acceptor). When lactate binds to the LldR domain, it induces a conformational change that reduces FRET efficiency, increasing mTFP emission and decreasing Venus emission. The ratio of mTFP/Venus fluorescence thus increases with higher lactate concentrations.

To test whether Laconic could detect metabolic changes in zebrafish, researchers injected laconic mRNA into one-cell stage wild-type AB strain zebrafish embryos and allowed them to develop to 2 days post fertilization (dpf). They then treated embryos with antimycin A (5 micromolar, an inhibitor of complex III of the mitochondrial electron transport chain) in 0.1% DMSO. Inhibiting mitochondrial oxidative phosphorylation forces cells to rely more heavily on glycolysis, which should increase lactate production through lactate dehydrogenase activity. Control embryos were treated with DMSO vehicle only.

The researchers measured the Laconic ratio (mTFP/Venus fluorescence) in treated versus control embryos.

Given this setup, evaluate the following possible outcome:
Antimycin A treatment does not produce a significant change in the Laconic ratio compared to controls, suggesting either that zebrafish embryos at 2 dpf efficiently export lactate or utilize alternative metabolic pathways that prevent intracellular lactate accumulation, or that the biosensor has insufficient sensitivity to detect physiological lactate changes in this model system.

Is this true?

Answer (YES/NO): NO